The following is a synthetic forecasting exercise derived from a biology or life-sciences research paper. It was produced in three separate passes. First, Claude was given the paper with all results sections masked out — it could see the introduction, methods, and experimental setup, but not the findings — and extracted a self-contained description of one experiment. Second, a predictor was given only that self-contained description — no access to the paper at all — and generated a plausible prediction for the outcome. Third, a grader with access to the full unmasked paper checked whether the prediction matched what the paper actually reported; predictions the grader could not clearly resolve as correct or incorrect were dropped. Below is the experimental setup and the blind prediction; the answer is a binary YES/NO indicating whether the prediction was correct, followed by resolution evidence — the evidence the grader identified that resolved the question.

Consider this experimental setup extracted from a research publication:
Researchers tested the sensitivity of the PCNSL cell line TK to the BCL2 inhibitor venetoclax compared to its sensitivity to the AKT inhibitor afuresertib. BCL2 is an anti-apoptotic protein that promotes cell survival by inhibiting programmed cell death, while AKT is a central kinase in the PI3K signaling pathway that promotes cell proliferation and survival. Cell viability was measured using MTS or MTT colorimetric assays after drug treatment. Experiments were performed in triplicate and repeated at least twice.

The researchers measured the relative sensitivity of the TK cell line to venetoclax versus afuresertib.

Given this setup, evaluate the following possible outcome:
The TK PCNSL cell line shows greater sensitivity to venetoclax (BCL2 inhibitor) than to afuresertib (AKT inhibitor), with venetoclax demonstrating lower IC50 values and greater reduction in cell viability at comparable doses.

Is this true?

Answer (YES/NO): YES